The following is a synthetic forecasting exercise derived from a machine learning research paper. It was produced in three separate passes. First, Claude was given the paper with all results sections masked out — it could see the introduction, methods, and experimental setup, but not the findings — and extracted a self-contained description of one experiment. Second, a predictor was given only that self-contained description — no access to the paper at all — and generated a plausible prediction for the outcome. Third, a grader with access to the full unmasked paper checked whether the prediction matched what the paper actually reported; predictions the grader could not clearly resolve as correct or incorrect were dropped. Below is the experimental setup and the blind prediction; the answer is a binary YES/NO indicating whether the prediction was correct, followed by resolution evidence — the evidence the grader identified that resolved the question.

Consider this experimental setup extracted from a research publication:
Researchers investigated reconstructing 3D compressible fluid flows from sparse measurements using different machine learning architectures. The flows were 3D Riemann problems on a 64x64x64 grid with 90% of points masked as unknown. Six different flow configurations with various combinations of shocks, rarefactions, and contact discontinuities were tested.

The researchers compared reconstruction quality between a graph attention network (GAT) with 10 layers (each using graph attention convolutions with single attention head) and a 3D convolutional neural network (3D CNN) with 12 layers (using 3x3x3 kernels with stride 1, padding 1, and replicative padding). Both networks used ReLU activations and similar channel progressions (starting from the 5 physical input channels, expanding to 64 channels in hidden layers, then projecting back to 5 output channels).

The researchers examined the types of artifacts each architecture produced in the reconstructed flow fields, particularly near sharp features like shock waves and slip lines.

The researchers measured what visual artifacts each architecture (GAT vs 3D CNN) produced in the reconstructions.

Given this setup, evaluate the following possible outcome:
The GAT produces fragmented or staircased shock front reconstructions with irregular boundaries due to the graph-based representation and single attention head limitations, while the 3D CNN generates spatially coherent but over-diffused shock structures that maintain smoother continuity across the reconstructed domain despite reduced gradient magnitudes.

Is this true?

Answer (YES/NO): NO